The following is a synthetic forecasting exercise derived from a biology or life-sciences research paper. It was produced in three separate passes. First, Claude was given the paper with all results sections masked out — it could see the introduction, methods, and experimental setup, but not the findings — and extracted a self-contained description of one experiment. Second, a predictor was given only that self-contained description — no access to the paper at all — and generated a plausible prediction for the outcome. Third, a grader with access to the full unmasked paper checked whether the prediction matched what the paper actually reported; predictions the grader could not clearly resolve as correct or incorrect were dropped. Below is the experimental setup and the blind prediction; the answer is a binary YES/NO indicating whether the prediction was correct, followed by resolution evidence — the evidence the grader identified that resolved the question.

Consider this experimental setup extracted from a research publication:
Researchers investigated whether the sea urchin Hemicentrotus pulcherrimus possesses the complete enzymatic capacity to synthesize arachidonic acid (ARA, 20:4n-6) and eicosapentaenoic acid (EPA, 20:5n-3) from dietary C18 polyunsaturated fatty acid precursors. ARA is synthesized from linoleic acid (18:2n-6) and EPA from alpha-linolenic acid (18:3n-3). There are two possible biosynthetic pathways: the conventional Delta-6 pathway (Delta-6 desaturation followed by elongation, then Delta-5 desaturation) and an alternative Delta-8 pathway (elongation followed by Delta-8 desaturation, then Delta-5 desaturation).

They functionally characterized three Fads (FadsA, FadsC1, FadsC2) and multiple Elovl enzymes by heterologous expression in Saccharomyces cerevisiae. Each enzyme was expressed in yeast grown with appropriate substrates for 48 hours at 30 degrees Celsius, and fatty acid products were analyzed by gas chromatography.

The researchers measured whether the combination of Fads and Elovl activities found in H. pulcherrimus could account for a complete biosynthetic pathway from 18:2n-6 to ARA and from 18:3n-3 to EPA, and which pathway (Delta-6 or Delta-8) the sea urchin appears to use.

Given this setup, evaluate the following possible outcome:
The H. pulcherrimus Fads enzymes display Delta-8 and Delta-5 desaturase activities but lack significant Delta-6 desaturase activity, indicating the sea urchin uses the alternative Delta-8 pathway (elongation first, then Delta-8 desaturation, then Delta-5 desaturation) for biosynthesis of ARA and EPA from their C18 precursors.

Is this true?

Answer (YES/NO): YES